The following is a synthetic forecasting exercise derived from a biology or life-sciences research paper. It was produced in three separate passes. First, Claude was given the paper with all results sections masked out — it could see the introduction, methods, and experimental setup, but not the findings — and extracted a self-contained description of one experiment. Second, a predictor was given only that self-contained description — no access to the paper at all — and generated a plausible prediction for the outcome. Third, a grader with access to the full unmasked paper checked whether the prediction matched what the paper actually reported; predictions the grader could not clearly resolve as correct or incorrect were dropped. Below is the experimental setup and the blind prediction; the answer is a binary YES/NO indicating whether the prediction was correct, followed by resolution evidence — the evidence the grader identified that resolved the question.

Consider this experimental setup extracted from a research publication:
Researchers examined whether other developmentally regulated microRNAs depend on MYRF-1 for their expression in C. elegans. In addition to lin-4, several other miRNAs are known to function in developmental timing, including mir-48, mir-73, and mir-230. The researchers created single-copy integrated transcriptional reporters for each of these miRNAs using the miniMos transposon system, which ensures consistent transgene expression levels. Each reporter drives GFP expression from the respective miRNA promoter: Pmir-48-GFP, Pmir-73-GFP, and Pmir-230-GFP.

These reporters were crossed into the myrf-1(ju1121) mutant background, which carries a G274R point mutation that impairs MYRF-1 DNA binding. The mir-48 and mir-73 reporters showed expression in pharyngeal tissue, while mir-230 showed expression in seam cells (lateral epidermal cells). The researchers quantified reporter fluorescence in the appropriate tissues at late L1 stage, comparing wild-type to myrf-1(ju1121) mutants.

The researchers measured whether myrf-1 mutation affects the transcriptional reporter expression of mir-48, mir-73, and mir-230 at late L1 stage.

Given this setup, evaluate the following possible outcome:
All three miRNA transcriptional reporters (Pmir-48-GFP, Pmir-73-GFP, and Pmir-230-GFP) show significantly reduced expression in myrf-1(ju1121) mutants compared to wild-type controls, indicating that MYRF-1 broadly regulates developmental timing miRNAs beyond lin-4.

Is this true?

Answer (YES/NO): NO